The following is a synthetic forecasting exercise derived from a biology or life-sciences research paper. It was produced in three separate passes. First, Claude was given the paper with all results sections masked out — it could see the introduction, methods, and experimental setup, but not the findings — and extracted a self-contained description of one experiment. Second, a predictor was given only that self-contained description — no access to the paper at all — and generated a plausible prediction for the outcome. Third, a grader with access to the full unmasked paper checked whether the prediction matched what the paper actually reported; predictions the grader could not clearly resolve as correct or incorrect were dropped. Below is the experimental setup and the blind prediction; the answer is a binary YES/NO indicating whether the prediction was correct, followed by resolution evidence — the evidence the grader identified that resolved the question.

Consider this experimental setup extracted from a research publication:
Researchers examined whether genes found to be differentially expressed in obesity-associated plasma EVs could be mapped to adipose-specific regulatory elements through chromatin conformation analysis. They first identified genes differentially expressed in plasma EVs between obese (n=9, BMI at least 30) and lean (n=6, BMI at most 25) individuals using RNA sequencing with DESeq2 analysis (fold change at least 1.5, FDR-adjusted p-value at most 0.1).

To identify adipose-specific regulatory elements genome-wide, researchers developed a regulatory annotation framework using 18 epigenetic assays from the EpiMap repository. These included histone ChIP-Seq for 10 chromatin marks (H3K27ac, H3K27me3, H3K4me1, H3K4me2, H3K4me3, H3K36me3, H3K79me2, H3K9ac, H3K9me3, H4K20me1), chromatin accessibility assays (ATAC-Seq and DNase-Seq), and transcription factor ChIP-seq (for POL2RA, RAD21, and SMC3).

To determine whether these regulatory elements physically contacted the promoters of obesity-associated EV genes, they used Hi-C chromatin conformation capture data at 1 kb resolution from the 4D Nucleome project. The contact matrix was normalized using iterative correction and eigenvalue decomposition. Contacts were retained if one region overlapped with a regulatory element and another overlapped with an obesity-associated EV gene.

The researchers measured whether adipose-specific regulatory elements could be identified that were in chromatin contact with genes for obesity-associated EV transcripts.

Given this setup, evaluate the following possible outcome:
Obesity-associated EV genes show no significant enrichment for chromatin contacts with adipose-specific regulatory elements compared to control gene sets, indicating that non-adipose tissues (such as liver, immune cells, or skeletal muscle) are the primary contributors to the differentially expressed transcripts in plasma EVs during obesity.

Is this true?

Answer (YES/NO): NO